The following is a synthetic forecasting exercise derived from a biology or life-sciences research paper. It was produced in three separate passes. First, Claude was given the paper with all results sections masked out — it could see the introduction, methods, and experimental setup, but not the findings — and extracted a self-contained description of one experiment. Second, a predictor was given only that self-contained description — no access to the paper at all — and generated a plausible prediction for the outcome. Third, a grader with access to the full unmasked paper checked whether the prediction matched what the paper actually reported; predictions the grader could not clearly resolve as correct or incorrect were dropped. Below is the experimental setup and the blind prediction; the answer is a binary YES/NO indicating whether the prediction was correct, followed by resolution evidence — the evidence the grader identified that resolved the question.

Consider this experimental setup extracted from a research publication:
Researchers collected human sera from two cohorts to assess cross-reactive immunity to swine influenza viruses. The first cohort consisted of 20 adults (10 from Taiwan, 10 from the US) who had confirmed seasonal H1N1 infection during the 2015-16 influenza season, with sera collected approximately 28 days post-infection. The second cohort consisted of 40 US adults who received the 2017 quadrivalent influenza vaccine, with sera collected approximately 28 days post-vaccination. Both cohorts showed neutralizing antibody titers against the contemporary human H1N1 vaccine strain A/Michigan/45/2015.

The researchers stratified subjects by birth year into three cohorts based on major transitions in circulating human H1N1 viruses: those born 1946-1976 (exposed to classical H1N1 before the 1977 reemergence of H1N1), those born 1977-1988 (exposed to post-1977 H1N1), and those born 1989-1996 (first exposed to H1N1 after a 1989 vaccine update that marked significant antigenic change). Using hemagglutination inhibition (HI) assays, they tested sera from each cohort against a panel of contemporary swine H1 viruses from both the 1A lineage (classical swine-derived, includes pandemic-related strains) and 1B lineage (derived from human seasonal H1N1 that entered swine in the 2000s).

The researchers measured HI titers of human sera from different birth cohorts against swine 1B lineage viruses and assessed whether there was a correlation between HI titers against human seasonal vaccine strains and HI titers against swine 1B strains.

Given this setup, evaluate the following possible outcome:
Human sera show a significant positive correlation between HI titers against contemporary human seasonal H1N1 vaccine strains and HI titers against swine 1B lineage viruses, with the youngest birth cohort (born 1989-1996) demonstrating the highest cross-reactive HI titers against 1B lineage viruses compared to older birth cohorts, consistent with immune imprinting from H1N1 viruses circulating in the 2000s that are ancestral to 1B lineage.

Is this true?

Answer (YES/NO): NO